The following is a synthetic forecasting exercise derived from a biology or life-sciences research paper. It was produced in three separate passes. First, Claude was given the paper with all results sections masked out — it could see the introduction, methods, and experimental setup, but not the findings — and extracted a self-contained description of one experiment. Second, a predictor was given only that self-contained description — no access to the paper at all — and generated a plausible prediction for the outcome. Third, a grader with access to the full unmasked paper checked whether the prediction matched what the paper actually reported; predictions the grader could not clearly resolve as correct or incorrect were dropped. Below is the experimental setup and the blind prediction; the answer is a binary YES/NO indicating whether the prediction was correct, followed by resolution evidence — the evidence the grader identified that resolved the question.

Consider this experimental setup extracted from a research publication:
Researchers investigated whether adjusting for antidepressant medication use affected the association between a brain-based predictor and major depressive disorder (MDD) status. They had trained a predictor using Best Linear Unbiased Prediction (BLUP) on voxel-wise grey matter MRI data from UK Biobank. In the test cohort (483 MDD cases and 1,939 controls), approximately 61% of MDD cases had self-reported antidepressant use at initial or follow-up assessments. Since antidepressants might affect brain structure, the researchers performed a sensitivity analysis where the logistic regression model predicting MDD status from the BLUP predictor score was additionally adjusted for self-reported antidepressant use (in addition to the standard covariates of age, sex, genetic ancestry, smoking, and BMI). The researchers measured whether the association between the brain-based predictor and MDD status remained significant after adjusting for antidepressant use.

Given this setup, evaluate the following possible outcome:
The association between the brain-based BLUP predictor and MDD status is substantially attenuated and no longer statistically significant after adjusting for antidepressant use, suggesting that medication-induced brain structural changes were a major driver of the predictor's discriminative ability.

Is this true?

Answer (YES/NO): NO